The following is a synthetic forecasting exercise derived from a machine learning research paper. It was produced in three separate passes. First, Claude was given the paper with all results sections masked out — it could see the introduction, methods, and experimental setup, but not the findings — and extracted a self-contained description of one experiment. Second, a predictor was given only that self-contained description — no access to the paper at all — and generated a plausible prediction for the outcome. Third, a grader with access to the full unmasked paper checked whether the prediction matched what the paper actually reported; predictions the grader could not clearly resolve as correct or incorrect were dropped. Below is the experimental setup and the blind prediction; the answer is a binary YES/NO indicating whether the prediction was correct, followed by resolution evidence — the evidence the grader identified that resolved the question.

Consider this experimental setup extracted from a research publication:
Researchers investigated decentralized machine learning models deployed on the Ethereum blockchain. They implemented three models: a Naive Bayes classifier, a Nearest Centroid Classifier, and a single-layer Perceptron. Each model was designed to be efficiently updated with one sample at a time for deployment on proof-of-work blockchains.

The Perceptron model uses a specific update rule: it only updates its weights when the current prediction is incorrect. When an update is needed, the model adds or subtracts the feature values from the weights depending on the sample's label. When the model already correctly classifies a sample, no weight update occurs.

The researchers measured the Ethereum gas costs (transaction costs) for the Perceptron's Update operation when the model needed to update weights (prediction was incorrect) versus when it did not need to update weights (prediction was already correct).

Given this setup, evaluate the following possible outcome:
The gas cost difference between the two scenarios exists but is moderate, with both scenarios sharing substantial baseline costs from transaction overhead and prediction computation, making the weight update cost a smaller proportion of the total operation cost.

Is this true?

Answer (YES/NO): NO